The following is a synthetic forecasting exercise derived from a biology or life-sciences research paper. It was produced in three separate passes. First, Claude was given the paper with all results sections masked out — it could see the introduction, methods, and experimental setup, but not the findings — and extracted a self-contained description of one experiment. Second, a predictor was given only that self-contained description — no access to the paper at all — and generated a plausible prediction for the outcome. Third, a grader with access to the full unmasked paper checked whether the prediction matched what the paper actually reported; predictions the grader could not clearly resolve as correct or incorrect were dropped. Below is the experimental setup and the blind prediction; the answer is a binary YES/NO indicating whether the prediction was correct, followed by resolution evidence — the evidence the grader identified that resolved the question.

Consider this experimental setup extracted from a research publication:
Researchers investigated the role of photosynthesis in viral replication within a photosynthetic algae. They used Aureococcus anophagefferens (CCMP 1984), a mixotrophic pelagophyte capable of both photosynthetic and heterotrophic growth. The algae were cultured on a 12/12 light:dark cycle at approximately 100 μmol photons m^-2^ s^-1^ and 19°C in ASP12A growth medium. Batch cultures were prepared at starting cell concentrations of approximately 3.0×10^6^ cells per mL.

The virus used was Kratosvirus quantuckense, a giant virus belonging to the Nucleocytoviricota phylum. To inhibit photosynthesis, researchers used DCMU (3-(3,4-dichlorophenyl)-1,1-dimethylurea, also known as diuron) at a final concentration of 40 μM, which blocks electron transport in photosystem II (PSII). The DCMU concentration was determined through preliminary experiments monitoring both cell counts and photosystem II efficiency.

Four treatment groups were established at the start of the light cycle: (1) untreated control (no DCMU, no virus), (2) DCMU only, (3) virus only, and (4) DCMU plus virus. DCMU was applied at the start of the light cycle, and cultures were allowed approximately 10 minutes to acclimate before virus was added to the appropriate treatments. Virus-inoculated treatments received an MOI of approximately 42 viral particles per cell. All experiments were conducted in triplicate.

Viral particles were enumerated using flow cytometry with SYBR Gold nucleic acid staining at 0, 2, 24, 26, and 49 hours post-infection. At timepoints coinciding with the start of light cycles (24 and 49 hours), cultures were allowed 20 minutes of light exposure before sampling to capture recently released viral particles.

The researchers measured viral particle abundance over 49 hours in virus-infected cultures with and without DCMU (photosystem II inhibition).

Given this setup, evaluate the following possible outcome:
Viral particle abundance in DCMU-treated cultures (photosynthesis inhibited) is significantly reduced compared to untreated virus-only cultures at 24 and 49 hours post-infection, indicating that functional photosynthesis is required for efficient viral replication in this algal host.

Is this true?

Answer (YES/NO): YES